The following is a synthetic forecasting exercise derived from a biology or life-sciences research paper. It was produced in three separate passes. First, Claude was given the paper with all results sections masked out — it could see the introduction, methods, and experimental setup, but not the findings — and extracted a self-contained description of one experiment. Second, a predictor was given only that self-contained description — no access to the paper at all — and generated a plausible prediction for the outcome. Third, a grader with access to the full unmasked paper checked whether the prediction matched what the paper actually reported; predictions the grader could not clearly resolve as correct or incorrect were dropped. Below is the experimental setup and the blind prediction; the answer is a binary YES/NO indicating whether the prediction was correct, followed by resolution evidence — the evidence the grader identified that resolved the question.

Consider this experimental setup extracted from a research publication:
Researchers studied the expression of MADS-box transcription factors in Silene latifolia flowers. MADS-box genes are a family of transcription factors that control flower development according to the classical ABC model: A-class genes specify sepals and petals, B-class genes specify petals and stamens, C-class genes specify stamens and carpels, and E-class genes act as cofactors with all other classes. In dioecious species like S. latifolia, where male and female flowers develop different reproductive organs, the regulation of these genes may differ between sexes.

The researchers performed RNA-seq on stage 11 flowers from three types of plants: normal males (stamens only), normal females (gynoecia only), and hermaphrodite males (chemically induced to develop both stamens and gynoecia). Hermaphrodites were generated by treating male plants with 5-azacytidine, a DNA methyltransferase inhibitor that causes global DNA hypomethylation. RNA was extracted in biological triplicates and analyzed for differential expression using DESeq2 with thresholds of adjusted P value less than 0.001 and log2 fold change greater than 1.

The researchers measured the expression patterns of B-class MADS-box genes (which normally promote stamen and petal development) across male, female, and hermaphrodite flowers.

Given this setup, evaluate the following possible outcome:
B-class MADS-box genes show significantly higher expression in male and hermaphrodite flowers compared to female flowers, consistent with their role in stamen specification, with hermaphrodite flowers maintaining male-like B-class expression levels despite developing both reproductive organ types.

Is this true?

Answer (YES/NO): YES